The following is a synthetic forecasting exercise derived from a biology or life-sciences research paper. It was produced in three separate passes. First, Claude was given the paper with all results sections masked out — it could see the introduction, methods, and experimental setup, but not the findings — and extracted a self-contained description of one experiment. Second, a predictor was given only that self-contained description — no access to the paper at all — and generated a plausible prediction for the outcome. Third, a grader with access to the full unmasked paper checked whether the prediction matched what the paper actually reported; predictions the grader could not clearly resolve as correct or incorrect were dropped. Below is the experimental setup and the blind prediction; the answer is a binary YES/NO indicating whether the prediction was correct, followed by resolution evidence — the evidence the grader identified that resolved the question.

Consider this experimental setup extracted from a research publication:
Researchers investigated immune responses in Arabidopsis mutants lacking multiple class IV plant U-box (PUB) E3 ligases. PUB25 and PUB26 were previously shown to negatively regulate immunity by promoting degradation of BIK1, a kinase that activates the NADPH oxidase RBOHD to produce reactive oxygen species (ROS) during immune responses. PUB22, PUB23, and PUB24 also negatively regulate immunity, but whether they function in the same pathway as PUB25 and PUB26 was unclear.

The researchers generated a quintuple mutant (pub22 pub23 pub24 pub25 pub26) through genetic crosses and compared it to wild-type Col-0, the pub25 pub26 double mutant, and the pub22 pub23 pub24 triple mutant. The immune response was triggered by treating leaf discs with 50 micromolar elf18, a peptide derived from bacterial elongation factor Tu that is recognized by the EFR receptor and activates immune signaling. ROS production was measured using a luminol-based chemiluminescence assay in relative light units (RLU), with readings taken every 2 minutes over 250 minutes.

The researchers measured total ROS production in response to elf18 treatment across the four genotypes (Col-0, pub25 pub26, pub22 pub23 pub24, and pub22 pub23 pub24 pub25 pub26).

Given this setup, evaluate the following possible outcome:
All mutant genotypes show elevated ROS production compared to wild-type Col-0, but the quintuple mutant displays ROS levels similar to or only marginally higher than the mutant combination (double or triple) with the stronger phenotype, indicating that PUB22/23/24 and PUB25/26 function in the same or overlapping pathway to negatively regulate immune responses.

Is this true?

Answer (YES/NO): NO